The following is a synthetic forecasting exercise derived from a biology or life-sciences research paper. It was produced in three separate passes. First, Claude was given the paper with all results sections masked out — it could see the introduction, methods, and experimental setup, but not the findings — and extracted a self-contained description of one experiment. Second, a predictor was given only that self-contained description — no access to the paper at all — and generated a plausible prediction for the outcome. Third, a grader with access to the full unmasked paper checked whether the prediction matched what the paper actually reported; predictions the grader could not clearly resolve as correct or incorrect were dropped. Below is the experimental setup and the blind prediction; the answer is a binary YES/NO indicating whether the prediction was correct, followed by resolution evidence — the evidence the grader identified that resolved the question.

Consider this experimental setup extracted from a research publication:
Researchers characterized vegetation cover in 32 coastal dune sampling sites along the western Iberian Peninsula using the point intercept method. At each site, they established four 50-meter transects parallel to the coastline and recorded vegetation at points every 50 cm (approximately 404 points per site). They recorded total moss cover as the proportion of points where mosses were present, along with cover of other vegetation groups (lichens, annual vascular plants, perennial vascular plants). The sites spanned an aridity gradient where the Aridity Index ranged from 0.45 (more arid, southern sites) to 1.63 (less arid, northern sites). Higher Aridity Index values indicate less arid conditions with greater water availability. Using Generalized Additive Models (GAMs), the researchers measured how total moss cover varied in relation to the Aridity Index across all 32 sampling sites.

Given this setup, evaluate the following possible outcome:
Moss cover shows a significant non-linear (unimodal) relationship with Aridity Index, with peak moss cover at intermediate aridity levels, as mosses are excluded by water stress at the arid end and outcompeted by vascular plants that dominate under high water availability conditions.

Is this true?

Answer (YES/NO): NO